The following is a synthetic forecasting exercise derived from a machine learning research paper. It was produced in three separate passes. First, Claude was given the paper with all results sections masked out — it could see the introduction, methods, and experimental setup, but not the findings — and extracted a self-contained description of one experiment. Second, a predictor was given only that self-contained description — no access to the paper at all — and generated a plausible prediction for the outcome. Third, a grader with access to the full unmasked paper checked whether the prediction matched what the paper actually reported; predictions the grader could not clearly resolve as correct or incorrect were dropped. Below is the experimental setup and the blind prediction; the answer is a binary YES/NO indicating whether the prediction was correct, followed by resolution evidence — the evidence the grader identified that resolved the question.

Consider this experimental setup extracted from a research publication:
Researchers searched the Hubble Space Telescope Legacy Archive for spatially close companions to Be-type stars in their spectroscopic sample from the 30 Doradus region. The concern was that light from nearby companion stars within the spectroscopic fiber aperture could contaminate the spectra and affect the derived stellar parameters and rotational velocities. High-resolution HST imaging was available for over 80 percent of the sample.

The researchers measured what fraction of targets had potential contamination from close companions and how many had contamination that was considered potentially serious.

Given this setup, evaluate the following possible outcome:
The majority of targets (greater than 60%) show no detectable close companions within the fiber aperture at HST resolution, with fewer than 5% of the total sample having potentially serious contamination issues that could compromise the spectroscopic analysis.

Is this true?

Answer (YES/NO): NO